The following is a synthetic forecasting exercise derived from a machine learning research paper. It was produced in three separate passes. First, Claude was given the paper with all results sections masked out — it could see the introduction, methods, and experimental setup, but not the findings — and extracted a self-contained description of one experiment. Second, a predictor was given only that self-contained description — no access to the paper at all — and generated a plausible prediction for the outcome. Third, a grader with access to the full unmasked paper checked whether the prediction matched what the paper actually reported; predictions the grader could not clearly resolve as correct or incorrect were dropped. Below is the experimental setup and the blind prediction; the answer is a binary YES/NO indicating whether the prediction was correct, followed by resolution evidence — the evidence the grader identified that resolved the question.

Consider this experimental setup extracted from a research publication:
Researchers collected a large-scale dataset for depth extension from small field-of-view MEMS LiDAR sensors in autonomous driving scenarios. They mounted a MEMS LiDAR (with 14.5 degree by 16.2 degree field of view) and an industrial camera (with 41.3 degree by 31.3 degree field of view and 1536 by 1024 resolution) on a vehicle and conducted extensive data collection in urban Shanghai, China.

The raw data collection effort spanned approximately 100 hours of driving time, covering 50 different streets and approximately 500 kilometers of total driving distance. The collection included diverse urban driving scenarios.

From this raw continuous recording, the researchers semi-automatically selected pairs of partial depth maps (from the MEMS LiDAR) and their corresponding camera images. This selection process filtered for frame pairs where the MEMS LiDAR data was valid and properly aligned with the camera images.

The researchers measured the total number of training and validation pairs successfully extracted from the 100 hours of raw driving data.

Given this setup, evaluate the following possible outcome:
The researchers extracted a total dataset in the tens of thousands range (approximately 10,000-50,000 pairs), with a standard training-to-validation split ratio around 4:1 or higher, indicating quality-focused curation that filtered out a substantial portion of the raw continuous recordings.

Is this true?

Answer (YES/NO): NO